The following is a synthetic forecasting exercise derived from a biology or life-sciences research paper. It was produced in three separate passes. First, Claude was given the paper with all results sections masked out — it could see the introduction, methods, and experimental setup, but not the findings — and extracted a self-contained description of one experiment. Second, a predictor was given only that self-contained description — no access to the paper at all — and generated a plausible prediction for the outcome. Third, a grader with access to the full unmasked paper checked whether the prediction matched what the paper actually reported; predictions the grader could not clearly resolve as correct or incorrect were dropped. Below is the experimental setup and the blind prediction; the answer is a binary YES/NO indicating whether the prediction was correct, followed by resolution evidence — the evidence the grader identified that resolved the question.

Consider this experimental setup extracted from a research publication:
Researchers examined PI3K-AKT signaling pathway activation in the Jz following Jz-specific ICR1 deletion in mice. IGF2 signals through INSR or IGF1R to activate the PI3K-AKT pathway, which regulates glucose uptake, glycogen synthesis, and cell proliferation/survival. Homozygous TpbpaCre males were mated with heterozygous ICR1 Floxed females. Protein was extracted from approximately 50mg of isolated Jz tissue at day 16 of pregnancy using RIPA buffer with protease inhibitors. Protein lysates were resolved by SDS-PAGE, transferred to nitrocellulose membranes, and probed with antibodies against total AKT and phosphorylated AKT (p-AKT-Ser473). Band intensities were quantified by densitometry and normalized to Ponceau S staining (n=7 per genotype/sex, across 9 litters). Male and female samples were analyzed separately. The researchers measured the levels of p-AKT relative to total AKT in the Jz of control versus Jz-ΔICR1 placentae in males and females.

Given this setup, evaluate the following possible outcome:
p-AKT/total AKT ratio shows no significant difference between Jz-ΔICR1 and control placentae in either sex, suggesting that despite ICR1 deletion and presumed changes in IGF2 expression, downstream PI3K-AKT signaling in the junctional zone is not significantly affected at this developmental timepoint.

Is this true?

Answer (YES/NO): NO